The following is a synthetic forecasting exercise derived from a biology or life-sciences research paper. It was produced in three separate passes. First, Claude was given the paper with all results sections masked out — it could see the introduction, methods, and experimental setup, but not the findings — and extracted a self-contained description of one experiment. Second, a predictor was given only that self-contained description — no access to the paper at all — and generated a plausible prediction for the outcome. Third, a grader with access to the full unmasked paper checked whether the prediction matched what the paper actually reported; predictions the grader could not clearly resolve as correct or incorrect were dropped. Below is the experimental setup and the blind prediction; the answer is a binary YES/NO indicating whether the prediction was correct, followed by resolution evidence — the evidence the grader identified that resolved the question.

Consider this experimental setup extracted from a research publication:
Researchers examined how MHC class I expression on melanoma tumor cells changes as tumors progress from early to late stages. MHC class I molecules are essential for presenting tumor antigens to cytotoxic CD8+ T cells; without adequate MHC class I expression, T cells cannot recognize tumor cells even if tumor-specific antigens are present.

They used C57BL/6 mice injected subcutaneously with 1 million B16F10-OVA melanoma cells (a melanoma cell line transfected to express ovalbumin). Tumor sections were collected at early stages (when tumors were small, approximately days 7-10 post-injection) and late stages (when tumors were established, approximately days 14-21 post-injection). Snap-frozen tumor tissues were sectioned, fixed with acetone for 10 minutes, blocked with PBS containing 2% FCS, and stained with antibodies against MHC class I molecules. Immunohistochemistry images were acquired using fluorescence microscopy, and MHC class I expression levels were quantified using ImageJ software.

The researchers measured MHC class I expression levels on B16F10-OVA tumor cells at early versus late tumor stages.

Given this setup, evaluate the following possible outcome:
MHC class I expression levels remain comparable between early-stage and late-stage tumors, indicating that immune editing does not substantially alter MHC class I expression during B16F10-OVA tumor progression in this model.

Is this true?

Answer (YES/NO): NO